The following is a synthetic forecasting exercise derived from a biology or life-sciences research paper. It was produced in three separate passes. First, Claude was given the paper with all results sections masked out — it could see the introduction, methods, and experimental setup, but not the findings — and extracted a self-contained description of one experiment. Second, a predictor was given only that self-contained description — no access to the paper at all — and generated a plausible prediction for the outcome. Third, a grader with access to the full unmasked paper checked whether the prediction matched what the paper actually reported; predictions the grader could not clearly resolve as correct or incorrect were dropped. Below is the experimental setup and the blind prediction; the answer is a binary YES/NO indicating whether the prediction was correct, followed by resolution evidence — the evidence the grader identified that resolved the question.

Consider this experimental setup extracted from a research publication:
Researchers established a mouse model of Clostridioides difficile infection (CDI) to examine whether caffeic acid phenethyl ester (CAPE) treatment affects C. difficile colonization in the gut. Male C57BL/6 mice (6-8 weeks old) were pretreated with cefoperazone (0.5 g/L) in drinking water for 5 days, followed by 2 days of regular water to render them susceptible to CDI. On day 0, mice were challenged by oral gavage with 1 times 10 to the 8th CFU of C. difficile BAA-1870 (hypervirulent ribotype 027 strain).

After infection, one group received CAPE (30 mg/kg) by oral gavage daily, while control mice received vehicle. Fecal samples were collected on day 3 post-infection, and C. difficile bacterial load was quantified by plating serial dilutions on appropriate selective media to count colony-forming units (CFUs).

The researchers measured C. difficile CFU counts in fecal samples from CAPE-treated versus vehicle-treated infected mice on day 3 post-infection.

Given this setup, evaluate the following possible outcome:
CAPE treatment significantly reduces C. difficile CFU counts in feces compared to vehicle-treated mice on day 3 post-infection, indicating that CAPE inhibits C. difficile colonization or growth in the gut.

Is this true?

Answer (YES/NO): YES